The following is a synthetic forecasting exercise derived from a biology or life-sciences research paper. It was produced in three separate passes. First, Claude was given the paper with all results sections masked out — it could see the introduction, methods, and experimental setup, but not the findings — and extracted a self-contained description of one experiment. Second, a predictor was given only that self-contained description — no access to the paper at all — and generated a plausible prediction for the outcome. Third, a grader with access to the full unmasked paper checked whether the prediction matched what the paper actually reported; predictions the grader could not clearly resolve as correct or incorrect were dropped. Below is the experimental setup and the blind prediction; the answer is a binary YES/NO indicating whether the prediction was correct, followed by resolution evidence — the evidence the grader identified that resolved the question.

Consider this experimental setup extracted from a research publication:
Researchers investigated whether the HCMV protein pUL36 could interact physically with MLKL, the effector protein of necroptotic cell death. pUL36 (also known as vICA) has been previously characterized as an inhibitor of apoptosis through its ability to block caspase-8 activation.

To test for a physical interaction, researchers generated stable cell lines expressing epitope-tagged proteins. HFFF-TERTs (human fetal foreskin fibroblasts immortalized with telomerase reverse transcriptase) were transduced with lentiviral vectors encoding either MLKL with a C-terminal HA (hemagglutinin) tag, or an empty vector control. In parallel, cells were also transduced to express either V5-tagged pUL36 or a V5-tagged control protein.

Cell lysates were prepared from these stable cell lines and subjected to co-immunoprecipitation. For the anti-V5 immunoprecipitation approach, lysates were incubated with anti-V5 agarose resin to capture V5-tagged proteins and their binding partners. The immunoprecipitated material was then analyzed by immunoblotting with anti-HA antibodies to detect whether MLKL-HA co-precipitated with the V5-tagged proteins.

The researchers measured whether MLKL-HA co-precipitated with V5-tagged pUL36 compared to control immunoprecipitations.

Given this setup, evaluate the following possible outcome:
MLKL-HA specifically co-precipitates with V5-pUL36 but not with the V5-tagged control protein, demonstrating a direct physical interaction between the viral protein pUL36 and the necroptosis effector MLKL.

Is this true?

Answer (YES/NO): YES